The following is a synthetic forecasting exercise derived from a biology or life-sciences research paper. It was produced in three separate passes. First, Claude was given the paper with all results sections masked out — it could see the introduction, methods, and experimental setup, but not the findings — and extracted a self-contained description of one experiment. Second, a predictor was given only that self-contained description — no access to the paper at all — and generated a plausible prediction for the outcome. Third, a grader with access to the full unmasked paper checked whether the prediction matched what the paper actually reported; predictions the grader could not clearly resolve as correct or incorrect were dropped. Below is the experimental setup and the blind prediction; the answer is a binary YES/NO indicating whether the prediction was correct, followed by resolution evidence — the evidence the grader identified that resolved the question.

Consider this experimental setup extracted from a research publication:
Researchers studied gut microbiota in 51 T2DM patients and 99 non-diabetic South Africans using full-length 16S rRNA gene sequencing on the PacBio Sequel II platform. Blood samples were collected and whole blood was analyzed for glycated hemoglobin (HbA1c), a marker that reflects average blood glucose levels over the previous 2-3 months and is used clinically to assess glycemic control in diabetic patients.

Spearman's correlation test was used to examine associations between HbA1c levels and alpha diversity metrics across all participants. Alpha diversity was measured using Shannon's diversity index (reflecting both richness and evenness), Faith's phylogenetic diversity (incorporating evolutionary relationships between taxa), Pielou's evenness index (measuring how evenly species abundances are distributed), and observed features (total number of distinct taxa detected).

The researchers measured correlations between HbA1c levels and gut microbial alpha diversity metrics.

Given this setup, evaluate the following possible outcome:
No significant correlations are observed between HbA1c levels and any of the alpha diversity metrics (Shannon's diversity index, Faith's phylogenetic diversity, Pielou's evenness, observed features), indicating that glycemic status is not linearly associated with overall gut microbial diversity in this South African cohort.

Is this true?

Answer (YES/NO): NO